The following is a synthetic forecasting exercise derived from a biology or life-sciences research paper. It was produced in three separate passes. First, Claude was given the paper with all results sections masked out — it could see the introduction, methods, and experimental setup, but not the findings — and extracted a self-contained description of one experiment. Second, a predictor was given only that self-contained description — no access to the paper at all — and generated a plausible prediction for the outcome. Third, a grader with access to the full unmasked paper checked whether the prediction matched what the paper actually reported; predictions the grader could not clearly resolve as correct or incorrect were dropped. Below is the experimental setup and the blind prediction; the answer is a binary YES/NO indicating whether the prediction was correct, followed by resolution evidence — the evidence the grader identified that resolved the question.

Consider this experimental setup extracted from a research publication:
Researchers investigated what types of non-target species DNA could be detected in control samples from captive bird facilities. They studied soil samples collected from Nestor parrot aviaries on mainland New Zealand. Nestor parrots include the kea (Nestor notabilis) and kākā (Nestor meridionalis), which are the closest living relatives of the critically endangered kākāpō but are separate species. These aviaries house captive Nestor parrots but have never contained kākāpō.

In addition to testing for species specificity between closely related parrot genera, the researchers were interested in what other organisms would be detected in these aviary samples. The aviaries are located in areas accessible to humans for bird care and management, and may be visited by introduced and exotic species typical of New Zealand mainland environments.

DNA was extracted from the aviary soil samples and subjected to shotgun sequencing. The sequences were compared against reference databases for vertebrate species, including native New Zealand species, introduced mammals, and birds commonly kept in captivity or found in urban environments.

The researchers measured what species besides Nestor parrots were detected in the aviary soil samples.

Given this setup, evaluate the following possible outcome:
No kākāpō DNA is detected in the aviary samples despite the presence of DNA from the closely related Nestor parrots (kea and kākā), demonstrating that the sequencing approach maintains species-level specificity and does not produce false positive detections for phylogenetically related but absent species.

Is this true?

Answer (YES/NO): YES